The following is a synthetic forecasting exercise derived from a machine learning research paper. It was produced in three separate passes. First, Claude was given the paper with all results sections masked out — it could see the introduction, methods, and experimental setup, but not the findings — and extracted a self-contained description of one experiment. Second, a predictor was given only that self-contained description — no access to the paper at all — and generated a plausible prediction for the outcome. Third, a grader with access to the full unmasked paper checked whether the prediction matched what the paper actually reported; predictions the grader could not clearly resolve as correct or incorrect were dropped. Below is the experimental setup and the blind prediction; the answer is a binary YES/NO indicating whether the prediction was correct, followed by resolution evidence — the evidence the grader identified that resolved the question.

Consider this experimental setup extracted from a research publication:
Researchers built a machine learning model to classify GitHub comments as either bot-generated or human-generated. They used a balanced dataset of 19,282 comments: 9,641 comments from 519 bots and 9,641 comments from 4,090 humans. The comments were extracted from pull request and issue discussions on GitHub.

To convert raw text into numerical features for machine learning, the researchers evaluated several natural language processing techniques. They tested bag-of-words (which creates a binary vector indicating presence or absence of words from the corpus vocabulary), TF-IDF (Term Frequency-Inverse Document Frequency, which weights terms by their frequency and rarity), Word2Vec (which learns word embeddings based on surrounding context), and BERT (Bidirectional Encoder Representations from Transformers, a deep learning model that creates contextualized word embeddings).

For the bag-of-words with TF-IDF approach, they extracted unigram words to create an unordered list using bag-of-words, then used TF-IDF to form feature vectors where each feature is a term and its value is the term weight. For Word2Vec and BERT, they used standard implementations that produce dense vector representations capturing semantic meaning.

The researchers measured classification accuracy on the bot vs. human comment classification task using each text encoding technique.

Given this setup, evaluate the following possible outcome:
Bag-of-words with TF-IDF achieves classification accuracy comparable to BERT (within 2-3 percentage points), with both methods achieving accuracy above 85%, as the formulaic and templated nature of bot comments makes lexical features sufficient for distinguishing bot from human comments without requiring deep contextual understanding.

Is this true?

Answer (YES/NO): NO